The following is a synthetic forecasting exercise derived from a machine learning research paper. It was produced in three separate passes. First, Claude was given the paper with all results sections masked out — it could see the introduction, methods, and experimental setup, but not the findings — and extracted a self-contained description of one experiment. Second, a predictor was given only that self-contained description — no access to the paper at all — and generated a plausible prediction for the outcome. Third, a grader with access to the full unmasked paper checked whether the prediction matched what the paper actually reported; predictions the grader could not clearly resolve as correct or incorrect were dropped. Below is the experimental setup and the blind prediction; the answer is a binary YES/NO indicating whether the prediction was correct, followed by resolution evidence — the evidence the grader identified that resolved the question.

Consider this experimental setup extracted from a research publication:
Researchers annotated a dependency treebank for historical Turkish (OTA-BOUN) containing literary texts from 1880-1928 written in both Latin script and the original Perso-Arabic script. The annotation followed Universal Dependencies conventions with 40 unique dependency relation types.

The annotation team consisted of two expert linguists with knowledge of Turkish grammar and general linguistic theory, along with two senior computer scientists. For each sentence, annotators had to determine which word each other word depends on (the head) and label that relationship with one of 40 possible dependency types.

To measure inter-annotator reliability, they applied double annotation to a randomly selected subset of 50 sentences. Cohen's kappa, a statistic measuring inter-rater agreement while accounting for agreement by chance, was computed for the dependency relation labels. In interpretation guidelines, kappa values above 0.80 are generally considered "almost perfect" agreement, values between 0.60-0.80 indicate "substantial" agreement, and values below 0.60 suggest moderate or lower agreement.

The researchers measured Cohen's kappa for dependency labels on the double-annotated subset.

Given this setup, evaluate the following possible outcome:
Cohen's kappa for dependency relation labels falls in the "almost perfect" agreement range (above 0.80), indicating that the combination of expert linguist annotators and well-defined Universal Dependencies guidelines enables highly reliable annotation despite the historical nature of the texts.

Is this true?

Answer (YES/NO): YES